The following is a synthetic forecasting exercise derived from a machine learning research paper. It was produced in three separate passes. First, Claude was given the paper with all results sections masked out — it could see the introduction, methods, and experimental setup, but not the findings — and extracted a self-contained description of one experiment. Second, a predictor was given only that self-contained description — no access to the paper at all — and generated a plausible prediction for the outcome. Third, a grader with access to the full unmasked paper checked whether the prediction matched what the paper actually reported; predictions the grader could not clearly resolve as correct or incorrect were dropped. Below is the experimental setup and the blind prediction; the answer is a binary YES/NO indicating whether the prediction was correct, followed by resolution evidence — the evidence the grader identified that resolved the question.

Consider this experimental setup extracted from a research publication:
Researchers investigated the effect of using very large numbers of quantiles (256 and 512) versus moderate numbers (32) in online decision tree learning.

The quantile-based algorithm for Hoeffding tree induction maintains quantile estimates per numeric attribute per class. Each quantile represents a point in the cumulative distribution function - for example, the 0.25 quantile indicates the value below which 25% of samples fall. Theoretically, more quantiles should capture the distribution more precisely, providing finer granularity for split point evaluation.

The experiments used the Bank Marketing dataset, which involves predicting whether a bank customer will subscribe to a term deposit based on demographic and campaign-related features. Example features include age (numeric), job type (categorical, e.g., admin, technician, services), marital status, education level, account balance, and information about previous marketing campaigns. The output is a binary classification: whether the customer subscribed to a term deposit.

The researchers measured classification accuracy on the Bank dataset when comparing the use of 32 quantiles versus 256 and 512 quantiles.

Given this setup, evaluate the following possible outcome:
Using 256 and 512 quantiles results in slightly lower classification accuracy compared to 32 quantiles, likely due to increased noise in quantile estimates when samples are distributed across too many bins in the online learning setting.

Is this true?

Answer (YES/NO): YES